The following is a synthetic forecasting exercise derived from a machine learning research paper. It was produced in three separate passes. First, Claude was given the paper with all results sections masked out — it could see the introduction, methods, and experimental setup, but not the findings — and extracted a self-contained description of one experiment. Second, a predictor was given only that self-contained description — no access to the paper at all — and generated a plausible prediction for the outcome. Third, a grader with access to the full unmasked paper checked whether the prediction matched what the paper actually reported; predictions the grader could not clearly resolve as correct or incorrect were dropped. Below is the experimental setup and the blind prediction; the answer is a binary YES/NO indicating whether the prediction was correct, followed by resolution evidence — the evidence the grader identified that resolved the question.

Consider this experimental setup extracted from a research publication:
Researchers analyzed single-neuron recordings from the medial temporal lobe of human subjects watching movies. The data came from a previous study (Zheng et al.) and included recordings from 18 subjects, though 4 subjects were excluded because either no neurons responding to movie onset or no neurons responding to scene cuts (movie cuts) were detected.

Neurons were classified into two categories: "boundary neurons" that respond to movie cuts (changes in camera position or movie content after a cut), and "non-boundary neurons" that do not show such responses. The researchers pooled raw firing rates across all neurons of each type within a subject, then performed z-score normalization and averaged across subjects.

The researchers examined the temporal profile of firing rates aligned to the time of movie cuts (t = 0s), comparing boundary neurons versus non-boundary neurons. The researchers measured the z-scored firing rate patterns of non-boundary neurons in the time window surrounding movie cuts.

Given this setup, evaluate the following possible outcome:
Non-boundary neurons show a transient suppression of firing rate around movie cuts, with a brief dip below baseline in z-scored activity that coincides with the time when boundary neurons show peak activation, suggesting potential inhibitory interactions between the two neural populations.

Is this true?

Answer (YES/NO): NO